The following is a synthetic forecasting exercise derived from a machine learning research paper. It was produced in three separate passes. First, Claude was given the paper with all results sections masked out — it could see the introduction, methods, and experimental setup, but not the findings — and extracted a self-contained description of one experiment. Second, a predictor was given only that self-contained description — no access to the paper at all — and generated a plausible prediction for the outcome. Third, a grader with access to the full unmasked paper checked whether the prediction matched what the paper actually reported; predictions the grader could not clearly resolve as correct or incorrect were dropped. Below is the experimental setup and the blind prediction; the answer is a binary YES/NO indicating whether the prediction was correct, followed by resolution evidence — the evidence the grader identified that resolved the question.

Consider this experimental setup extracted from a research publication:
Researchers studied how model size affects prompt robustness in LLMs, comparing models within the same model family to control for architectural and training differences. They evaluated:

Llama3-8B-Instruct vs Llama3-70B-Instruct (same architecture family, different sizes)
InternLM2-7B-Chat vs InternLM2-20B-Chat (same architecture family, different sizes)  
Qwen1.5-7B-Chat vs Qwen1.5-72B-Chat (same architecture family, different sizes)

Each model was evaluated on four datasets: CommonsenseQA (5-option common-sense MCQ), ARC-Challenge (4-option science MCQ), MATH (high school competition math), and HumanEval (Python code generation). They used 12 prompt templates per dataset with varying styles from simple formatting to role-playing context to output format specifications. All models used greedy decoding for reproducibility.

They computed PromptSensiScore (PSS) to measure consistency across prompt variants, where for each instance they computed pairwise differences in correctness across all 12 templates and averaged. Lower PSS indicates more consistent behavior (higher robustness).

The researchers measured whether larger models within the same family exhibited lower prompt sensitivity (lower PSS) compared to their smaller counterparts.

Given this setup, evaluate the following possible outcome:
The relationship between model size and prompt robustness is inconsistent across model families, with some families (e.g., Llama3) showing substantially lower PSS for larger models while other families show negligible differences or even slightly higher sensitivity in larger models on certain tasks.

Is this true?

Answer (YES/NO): YES